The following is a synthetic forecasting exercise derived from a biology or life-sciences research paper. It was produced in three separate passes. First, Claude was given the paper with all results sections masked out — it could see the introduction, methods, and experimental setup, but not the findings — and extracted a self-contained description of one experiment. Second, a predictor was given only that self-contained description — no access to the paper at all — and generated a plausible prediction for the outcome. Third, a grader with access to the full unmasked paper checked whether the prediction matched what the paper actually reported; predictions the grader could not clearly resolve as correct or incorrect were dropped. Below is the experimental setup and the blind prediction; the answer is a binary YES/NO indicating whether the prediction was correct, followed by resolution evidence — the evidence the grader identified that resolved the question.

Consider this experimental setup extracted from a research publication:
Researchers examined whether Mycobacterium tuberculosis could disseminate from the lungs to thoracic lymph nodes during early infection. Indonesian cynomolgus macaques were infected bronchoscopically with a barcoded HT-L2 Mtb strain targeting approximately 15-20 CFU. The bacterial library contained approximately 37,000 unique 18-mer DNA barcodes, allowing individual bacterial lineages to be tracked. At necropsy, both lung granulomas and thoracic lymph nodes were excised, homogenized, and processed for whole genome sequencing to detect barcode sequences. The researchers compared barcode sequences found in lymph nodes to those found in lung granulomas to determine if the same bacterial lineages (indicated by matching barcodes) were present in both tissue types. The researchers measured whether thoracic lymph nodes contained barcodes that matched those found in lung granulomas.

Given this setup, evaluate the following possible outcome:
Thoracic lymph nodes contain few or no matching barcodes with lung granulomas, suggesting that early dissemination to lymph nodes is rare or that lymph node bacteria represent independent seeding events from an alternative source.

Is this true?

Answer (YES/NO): NO